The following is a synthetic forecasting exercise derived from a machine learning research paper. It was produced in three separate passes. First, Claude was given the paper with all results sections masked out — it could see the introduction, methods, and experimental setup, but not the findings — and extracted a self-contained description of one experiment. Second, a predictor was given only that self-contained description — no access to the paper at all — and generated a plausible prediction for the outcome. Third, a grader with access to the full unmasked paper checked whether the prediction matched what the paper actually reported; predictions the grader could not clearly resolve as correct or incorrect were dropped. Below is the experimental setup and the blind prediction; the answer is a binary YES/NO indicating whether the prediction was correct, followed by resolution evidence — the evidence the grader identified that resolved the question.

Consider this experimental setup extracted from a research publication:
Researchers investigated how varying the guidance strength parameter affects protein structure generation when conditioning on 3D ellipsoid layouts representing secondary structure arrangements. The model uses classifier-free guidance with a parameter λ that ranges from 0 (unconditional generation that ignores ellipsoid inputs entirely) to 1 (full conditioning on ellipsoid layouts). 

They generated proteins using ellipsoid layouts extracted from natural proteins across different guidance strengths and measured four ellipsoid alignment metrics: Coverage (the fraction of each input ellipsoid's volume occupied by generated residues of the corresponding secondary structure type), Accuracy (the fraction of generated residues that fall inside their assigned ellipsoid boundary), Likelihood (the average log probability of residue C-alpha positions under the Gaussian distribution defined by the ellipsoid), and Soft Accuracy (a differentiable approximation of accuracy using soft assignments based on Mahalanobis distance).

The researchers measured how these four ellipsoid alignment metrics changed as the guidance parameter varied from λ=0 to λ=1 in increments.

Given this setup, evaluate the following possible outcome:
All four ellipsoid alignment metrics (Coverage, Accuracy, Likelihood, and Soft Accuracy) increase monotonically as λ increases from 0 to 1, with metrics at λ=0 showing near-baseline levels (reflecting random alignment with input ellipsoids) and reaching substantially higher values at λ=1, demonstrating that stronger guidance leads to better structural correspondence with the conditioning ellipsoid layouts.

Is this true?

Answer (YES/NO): YES